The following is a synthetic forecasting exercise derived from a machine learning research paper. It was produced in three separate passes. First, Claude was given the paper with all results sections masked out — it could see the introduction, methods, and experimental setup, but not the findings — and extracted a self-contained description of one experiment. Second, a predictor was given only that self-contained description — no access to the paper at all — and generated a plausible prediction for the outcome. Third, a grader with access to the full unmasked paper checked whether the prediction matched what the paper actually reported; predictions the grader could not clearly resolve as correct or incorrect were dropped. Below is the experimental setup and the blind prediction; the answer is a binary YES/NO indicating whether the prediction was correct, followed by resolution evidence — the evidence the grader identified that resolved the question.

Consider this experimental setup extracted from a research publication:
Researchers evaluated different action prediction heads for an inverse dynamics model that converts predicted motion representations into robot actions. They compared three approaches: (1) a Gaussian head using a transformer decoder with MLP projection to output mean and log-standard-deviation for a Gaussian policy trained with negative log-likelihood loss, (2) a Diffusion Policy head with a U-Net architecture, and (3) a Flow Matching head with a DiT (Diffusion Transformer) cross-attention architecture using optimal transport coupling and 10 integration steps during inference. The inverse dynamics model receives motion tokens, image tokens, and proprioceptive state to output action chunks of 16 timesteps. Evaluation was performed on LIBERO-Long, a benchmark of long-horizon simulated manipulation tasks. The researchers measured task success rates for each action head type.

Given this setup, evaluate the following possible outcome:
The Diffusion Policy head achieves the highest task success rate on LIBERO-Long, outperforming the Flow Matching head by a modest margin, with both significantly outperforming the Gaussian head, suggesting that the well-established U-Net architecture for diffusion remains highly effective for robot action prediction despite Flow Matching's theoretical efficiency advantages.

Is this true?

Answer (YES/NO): NO